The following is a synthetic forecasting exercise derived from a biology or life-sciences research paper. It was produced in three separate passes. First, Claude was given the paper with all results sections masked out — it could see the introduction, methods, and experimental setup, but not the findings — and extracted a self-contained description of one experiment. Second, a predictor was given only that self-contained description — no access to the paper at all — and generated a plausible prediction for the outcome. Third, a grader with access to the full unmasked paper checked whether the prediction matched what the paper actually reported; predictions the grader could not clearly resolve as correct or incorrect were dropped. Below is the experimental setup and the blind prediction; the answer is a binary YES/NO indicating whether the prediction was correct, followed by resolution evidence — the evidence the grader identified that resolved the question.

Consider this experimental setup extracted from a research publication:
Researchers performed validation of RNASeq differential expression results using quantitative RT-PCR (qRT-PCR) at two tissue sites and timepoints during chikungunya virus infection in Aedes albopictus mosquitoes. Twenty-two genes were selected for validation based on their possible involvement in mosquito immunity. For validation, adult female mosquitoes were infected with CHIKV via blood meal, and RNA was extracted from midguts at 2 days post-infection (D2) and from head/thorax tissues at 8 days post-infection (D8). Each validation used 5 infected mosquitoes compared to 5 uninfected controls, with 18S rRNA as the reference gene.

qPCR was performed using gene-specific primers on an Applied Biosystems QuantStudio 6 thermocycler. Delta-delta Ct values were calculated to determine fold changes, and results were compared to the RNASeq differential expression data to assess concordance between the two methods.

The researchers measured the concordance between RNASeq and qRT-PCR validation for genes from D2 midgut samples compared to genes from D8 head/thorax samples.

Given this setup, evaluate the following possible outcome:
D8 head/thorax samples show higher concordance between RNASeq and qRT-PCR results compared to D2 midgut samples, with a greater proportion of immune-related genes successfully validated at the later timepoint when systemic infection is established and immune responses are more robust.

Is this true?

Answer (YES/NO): NO